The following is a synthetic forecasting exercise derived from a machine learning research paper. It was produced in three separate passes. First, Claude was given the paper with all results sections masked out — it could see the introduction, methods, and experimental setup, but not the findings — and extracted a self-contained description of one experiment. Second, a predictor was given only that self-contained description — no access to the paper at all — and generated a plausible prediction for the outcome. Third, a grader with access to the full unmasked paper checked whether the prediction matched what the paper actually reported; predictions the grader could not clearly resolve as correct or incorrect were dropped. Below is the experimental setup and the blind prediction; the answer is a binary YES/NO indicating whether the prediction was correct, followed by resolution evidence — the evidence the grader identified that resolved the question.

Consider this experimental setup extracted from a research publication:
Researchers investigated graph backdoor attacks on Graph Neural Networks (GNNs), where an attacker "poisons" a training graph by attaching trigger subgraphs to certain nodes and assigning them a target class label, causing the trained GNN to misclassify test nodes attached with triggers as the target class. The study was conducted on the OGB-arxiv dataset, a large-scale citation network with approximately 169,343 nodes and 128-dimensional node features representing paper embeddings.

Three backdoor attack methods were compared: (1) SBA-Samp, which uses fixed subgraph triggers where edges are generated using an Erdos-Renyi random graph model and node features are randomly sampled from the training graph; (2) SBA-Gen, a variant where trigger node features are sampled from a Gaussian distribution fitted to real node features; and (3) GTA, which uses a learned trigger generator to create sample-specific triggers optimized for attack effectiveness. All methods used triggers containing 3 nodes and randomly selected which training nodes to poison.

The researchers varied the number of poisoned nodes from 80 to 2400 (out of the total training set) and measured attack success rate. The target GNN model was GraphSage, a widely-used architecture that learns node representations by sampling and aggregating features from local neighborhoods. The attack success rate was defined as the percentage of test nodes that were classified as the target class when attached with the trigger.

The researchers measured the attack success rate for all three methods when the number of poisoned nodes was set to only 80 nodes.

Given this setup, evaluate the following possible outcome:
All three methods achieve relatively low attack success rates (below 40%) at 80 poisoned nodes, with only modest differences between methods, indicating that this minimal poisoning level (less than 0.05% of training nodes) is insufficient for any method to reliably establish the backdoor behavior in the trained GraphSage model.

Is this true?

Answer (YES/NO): NO